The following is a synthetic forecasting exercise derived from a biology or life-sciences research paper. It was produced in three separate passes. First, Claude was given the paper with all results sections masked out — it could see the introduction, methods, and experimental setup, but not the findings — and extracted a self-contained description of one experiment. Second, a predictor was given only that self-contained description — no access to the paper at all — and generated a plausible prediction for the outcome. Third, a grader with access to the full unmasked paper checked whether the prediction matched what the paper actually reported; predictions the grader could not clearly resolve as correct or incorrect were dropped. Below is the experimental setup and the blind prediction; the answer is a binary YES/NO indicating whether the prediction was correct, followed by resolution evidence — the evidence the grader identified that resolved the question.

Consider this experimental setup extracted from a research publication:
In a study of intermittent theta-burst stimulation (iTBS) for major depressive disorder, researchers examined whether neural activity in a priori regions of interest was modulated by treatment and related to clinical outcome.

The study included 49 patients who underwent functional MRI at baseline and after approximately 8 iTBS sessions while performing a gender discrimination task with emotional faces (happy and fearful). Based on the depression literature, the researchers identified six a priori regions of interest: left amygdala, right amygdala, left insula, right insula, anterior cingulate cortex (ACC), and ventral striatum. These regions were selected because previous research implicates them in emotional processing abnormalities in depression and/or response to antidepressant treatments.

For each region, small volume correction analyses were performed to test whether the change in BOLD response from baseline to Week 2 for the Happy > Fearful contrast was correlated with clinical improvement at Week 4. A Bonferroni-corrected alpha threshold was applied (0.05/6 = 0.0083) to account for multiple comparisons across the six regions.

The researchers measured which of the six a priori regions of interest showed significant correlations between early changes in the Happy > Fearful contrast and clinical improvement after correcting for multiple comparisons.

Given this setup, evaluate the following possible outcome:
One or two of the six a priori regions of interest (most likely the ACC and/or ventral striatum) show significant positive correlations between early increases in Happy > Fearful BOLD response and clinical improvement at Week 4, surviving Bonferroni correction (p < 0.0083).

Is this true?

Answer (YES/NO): NO